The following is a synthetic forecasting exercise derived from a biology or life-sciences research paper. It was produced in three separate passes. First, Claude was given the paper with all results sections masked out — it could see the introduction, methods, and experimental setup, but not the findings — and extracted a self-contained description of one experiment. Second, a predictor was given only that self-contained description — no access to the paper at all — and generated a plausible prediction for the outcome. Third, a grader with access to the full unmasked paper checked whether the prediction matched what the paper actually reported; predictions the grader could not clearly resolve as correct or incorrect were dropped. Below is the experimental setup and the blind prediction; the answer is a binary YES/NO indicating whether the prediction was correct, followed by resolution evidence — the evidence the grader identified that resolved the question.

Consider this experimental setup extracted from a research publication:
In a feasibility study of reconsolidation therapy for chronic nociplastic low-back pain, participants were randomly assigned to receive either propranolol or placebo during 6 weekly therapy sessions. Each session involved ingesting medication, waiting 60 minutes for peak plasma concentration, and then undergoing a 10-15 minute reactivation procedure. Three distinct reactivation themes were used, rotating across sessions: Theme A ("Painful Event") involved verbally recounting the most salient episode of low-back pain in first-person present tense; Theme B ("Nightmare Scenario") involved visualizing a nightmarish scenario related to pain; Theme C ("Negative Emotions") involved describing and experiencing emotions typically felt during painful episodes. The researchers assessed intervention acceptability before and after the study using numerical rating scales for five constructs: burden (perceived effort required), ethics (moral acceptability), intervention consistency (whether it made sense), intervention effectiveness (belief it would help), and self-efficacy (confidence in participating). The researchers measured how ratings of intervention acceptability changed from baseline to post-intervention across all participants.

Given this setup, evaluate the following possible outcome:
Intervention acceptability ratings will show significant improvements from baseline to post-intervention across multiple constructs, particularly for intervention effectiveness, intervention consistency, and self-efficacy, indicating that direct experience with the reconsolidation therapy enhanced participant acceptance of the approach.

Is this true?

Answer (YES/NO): NO